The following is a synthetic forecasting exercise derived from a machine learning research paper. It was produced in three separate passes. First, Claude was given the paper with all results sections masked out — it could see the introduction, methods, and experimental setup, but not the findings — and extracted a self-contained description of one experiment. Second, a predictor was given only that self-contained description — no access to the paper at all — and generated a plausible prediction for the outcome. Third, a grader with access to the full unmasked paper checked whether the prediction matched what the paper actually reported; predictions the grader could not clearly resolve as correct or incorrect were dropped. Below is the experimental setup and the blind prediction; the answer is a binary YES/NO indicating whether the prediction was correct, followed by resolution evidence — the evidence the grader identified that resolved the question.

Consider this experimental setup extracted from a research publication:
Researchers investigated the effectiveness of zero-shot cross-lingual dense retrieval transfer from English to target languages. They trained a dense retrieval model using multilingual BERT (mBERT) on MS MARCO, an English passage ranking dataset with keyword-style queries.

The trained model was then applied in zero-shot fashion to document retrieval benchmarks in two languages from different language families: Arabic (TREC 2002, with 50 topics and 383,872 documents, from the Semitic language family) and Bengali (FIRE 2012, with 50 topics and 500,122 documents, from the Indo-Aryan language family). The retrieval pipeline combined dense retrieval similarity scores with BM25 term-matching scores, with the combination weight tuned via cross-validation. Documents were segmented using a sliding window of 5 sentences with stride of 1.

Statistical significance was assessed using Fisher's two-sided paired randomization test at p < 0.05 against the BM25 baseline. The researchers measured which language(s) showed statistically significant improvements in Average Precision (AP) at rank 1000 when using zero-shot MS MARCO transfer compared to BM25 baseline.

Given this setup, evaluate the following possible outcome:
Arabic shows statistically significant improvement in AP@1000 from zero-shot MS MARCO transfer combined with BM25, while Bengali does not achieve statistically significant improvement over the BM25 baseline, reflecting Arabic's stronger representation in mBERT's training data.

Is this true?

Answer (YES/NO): NO